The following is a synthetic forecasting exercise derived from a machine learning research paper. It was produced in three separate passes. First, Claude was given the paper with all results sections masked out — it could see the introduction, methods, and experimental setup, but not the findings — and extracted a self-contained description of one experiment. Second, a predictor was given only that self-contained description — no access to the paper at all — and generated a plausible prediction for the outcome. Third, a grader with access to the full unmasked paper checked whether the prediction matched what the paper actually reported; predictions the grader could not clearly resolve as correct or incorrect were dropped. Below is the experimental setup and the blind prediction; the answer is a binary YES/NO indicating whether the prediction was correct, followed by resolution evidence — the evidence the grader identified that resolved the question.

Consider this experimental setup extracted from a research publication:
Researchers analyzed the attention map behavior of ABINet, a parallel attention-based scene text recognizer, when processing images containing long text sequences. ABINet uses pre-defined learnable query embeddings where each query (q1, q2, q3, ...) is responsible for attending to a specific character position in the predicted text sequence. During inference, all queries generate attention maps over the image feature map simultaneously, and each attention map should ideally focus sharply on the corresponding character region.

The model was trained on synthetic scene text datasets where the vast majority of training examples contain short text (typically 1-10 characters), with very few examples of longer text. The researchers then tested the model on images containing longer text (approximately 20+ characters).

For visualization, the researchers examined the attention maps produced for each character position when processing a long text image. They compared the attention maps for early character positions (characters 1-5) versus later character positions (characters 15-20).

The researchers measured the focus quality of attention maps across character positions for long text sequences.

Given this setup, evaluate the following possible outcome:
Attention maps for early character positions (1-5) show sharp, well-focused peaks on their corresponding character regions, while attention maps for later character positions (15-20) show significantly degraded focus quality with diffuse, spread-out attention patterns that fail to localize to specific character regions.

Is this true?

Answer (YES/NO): YES